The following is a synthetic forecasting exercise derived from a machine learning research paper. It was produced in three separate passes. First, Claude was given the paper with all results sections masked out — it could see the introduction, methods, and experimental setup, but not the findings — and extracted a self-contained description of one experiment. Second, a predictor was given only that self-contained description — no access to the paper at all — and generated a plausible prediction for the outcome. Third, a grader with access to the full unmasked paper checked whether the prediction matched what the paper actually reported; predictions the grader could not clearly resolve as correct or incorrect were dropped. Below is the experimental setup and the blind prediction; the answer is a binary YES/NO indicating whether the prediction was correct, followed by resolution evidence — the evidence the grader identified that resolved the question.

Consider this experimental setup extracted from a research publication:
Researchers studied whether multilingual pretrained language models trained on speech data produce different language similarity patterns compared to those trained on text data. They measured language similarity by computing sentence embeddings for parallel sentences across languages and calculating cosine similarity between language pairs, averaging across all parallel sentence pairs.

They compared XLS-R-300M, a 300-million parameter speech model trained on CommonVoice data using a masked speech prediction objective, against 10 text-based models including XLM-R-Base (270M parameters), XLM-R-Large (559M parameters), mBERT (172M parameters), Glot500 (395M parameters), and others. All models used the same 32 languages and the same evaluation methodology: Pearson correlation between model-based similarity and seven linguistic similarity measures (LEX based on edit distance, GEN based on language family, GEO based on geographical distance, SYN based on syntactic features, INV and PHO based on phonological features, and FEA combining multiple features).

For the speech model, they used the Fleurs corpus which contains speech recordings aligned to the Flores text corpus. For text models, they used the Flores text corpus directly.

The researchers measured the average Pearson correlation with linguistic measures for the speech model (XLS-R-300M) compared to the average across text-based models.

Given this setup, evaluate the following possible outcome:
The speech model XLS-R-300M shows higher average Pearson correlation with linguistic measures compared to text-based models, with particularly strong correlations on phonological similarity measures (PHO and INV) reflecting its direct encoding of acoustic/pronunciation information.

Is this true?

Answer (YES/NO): NO